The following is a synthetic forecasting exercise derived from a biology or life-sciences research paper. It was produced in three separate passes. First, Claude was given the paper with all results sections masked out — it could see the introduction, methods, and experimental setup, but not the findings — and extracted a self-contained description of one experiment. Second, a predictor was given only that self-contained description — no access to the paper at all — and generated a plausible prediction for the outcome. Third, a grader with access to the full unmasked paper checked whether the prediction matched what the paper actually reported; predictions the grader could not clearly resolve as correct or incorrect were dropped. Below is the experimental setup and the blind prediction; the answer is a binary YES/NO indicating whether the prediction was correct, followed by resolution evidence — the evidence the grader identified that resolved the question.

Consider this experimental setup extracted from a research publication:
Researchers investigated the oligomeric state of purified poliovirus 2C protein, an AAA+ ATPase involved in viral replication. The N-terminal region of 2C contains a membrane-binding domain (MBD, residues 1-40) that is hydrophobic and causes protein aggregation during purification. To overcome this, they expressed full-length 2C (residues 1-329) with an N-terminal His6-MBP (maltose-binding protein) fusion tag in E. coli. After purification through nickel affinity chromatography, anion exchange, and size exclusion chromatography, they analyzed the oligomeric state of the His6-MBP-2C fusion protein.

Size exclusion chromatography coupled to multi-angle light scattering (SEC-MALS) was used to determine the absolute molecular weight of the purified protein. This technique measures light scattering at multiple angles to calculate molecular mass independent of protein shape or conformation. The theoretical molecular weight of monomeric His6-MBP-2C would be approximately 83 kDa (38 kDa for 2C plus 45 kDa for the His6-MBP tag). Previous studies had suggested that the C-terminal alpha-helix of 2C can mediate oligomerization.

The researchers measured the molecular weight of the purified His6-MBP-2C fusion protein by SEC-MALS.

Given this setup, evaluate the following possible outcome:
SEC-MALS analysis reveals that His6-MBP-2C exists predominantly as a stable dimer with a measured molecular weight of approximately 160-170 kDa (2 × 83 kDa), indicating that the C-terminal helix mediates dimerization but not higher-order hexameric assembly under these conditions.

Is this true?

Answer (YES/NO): NO